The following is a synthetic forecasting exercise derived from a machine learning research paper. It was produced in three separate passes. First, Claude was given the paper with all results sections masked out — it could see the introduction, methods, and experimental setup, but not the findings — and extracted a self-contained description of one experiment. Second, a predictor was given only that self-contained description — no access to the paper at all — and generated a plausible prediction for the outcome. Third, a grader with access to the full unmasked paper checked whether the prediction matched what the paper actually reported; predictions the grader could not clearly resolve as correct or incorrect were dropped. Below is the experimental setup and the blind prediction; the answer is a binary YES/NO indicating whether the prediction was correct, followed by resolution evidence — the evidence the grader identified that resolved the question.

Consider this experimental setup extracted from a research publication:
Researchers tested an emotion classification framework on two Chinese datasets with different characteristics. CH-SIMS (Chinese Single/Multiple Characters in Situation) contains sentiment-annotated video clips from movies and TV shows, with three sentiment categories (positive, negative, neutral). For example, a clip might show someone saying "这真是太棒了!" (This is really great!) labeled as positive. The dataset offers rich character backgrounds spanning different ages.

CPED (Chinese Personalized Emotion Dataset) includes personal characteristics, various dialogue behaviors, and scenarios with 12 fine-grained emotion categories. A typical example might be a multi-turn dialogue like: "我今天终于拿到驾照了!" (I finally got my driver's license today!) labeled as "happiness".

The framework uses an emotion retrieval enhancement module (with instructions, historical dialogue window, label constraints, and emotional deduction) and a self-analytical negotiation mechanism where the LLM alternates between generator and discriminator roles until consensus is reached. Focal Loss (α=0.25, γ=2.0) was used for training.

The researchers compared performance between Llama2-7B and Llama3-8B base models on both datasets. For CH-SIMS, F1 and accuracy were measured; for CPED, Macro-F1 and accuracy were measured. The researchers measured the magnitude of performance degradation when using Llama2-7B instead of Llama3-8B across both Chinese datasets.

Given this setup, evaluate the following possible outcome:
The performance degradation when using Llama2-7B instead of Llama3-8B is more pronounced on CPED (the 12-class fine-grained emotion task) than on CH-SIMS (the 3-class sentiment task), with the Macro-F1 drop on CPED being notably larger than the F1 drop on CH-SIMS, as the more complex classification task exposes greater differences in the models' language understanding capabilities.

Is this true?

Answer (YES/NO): YES